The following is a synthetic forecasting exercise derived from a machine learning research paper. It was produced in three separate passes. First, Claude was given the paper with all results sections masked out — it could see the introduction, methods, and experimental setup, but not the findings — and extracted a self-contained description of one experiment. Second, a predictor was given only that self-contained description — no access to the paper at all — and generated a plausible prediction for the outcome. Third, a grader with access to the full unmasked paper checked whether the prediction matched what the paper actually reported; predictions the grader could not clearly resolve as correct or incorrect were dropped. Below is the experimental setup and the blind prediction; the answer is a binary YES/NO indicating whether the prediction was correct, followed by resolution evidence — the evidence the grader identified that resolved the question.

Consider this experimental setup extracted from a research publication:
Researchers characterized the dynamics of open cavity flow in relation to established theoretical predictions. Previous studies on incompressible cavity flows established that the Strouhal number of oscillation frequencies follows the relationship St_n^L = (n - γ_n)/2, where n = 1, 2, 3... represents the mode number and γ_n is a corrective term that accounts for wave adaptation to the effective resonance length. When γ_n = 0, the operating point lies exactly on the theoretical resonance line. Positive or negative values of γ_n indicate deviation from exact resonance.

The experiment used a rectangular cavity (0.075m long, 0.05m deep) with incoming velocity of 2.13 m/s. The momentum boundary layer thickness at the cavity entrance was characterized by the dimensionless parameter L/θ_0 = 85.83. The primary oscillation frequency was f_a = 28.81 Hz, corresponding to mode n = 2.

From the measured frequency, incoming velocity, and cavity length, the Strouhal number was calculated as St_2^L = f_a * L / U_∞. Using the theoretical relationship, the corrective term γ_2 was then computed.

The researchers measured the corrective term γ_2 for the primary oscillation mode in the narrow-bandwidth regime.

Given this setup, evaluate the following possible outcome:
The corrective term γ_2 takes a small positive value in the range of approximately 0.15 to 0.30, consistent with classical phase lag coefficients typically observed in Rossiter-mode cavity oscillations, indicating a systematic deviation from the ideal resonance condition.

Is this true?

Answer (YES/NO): NO